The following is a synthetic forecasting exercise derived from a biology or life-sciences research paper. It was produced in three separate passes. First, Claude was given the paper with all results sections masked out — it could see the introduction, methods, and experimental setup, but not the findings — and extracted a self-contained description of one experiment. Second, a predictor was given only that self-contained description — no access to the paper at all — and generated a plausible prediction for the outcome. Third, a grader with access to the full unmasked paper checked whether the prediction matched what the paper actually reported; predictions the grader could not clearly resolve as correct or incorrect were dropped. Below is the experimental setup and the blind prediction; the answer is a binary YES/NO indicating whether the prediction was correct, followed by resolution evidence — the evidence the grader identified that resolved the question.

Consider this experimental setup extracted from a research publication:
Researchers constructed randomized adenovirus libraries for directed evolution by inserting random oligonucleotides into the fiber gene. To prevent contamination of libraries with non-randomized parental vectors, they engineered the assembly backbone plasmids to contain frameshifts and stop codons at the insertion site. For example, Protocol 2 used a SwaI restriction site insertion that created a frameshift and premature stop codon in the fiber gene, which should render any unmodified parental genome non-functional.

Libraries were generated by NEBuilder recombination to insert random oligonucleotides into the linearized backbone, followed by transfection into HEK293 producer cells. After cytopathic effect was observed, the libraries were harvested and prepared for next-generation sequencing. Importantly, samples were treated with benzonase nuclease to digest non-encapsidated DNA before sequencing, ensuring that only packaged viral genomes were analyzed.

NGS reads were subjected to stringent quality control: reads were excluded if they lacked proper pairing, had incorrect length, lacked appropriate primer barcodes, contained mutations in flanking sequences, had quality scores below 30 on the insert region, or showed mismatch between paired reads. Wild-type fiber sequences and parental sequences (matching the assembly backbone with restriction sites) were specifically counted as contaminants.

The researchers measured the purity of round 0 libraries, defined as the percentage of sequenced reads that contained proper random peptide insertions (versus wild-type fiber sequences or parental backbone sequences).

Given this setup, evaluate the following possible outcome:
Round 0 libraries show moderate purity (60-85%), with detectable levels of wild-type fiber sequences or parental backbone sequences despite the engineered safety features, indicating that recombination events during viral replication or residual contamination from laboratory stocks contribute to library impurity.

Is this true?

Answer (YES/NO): NO